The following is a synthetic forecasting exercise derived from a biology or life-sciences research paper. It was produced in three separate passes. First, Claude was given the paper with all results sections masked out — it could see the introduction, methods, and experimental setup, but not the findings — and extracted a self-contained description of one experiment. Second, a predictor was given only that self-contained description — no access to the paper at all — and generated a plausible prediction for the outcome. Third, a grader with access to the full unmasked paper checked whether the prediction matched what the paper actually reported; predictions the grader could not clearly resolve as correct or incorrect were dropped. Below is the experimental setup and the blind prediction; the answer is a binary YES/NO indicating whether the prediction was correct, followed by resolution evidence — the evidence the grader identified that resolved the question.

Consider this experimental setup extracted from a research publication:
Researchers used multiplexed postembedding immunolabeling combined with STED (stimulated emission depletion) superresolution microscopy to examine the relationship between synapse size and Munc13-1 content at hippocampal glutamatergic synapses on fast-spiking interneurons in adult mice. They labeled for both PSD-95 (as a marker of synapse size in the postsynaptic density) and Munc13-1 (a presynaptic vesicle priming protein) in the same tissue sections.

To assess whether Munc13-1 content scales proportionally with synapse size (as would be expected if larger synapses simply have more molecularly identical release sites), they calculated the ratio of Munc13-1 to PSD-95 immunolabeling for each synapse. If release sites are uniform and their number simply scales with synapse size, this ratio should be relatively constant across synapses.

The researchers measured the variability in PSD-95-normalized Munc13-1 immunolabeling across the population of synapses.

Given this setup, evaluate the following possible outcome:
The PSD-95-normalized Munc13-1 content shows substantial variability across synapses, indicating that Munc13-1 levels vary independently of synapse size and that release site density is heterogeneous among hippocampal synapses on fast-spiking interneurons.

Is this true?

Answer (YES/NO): YES